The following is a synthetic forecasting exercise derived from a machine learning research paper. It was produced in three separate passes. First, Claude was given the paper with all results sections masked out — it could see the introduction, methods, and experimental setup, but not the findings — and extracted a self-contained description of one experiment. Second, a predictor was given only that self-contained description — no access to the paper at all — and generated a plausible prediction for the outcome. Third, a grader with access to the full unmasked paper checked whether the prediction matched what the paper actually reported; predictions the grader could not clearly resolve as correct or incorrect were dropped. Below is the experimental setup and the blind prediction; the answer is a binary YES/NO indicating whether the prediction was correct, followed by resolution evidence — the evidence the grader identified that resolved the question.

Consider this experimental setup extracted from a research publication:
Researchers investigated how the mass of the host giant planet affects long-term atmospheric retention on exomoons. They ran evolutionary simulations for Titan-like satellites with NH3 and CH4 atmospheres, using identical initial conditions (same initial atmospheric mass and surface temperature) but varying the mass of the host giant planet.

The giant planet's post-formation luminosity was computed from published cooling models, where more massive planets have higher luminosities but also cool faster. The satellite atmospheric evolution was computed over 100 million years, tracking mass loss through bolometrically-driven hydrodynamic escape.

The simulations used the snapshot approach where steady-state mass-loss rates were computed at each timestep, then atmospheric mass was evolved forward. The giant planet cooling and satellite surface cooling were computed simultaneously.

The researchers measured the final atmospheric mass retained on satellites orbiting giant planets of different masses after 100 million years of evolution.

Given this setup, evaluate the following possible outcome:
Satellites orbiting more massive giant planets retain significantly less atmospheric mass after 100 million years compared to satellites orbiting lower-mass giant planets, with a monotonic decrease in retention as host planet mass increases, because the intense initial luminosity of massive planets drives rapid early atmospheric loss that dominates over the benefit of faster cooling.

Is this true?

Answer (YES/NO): YES